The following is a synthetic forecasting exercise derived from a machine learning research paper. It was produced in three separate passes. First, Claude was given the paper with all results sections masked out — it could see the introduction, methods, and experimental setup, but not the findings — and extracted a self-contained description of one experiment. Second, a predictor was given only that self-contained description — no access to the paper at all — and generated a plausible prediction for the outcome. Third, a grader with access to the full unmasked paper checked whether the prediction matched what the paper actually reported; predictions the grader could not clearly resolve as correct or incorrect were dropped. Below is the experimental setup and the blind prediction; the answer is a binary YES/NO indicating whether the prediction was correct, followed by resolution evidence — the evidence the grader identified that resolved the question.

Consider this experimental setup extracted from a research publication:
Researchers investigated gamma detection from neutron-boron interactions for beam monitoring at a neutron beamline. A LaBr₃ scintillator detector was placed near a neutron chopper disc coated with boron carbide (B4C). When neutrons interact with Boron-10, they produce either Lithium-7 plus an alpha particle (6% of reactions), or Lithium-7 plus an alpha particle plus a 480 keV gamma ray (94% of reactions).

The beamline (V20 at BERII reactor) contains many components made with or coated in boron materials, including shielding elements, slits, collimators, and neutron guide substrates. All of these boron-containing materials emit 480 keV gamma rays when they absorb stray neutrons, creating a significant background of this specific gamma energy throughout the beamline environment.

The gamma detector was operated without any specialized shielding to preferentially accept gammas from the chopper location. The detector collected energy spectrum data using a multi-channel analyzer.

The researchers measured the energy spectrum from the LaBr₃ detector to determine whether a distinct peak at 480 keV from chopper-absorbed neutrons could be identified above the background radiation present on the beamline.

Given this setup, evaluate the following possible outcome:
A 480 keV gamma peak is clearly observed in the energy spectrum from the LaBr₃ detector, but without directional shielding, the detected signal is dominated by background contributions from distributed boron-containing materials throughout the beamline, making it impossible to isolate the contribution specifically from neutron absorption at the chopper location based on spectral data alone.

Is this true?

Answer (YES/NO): NO